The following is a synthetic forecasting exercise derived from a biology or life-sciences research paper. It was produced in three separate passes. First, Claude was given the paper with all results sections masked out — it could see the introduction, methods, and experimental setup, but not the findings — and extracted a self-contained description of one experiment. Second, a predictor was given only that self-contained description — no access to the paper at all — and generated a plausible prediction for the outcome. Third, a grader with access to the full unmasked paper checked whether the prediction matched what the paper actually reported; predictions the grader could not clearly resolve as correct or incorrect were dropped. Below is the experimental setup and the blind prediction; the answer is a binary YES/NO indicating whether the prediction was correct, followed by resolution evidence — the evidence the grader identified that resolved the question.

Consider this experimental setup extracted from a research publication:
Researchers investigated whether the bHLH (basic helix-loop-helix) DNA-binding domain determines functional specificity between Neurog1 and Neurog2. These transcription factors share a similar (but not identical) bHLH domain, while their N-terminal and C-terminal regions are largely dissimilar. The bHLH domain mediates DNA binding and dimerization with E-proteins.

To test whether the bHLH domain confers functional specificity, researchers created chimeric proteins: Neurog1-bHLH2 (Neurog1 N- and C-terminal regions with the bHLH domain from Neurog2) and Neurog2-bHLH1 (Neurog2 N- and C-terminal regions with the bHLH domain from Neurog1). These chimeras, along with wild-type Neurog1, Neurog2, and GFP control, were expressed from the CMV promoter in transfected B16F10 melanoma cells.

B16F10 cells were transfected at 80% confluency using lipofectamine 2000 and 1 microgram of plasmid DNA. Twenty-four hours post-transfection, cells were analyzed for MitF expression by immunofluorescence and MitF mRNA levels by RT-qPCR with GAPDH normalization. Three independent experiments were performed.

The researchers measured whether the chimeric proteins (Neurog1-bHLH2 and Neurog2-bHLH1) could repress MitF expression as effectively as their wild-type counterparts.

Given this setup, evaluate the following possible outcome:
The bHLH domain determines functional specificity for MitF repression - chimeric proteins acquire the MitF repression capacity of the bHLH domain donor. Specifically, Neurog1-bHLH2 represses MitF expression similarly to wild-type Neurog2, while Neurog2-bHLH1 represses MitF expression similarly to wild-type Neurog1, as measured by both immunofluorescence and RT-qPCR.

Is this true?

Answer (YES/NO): NO